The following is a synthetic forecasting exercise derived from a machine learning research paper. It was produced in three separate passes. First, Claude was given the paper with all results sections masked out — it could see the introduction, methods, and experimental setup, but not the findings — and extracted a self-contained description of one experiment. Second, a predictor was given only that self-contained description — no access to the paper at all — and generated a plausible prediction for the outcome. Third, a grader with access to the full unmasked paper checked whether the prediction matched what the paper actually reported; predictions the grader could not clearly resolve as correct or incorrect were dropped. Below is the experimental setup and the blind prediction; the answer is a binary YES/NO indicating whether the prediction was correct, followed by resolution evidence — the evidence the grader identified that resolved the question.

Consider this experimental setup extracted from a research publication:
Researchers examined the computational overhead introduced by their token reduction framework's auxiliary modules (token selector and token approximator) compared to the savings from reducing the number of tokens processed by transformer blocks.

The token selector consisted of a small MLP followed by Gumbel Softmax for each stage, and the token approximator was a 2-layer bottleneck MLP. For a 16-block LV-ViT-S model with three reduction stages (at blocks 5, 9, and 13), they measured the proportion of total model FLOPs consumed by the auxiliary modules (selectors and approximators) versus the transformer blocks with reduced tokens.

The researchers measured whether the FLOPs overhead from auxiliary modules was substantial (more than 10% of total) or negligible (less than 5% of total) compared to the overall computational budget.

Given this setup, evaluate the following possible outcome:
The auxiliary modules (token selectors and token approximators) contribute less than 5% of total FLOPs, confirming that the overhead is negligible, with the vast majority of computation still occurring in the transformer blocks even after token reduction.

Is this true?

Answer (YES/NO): YES